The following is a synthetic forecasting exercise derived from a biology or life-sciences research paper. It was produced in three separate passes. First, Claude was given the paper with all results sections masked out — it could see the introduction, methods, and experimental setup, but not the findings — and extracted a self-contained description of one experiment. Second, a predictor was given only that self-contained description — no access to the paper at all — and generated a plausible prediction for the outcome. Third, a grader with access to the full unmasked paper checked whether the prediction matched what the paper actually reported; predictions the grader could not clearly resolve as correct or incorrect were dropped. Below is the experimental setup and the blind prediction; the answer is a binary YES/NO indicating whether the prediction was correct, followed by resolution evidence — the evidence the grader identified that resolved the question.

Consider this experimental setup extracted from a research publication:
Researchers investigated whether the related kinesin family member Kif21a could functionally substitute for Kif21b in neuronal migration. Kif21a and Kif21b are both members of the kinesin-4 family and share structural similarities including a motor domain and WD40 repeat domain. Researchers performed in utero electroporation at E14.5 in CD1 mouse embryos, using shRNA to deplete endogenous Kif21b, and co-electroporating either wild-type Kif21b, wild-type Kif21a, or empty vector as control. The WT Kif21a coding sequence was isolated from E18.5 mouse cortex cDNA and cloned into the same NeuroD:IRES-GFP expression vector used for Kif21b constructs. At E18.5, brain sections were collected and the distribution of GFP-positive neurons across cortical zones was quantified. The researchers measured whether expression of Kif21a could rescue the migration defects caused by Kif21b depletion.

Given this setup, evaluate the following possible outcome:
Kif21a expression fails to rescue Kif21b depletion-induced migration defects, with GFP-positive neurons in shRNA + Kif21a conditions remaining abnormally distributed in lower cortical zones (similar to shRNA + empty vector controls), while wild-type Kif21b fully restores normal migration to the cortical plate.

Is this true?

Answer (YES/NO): YES